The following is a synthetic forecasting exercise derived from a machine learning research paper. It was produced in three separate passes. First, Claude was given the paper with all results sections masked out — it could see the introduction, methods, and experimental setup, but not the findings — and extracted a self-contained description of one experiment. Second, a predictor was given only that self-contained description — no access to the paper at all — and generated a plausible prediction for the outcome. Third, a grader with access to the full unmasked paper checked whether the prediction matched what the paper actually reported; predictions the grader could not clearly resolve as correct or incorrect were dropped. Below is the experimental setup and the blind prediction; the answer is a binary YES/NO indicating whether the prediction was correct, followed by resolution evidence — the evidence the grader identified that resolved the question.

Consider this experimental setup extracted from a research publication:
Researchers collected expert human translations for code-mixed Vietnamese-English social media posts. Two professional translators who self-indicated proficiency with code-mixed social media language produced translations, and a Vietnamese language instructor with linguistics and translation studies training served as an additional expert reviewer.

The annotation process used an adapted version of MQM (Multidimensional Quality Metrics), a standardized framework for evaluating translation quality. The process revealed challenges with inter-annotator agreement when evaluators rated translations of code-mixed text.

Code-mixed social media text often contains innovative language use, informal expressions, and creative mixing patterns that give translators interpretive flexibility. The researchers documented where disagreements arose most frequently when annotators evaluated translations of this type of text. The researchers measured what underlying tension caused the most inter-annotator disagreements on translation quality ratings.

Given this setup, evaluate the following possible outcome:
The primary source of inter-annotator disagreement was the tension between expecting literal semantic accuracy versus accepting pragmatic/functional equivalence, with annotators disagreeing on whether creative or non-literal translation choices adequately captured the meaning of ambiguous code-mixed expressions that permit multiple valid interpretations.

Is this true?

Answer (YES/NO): NO